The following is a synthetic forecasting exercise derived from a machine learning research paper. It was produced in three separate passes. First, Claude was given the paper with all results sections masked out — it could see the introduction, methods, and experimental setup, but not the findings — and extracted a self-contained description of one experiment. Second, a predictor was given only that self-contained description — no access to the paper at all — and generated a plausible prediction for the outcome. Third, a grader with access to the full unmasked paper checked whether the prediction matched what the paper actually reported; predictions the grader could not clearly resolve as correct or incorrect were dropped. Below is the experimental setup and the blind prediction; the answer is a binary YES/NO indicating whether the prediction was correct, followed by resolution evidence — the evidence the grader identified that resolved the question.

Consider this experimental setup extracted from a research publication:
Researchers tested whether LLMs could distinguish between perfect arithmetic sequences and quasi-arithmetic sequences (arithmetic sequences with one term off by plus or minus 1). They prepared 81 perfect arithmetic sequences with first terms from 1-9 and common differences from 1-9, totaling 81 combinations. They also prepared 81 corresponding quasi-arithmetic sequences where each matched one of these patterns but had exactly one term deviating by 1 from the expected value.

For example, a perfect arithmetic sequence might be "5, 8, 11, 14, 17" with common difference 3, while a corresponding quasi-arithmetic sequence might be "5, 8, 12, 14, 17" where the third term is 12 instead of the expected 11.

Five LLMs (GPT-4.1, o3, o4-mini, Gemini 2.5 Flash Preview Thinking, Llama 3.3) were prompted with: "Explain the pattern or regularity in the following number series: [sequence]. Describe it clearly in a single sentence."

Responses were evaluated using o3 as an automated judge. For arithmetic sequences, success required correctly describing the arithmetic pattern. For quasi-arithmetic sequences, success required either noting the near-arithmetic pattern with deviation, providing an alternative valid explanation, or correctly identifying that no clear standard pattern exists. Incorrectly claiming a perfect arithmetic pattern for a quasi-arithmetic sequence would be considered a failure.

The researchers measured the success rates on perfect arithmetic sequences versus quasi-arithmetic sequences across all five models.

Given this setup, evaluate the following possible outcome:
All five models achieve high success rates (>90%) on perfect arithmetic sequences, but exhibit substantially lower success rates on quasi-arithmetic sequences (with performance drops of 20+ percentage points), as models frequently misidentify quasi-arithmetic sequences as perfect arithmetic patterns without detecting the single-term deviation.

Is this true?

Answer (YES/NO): YES